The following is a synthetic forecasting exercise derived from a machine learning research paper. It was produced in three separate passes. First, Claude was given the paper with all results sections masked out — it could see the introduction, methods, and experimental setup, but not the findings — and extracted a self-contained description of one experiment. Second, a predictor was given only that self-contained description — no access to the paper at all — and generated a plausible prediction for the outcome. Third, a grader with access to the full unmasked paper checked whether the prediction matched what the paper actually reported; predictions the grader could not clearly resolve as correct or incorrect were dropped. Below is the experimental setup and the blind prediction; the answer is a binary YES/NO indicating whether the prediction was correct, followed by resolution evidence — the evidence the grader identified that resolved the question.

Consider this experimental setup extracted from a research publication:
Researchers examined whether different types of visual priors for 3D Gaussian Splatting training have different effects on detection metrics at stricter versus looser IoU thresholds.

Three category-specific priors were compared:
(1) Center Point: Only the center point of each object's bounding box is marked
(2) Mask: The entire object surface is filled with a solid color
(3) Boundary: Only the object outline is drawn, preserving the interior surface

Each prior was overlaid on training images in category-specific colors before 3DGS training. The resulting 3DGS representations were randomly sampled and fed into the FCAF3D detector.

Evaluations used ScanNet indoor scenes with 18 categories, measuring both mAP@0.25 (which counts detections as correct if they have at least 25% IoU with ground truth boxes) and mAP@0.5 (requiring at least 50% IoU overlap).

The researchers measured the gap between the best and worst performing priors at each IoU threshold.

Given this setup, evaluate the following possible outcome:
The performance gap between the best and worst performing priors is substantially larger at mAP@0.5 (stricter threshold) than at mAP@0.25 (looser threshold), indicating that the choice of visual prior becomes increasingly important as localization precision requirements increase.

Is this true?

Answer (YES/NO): NO